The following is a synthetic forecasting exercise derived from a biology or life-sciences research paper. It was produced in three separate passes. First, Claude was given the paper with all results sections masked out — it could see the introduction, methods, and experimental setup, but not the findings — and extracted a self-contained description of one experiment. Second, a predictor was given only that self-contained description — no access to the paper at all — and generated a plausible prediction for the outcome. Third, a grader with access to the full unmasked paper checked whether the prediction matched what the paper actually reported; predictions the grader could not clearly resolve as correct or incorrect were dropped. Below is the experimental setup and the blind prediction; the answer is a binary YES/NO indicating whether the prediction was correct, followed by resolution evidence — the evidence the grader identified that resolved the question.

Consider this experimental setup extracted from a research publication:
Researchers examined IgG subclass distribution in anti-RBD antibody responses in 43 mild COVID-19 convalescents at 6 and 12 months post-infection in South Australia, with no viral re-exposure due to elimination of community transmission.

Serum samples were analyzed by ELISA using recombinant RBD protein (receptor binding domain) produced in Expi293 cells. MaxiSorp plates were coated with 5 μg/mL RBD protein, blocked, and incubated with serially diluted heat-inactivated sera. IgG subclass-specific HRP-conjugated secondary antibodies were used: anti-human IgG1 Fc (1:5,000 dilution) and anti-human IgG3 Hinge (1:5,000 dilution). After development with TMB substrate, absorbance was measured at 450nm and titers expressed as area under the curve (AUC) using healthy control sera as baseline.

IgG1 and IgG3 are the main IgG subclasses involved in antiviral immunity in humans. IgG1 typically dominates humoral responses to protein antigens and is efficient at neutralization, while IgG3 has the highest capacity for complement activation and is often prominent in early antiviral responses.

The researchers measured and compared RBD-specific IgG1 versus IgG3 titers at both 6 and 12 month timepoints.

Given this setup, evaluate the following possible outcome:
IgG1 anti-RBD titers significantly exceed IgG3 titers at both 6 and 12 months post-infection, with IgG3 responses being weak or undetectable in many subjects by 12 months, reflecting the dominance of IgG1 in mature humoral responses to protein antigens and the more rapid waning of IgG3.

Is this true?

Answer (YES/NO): NO